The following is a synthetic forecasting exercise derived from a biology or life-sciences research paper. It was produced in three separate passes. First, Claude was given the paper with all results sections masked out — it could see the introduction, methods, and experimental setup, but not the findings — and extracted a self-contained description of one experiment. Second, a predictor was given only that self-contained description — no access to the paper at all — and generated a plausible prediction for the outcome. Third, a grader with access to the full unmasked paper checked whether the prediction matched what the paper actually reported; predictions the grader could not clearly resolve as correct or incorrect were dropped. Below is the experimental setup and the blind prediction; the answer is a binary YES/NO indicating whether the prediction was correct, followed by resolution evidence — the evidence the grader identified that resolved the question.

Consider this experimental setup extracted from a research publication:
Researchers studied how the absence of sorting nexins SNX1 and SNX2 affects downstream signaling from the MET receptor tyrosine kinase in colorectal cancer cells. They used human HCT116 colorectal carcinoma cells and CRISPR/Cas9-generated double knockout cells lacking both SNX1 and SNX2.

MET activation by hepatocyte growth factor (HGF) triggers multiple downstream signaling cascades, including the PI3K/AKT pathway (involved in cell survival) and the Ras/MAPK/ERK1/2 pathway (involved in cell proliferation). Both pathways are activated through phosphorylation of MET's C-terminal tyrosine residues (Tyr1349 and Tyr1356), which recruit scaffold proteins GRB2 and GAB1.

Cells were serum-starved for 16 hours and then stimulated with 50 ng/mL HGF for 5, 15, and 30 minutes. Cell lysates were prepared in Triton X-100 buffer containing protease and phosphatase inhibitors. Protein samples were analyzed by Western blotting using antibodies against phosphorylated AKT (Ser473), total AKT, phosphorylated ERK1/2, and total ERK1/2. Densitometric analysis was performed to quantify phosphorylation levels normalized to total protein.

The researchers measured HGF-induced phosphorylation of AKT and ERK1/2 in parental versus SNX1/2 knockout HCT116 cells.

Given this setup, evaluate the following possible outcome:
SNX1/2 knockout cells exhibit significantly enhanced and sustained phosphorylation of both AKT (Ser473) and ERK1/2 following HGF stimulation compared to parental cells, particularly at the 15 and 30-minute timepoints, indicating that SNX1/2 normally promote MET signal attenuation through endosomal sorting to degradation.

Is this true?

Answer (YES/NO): NO